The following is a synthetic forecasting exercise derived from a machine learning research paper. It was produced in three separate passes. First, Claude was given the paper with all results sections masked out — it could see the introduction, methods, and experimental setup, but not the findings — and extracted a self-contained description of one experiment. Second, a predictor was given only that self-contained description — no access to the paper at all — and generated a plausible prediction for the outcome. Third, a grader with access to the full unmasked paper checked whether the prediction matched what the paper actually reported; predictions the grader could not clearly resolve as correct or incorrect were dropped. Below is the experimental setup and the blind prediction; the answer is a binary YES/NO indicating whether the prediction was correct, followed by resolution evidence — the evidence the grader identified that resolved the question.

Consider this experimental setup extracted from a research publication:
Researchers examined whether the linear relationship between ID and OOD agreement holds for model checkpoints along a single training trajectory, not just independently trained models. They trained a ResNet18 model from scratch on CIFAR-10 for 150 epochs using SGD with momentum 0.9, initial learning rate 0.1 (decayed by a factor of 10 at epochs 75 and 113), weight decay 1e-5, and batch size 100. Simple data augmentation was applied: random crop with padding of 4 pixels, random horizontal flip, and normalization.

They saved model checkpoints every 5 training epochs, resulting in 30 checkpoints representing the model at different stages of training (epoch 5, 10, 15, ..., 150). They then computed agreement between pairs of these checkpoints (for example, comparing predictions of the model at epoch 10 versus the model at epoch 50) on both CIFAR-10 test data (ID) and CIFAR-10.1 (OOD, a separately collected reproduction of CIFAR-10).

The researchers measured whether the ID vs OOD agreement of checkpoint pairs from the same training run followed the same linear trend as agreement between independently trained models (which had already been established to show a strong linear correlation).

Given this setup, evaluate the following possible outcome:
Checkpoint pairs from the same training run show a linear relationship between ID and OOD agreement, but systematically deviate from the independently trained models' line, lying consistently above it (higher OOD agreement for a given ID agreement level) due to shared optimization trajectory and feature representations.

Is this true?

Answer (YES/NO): NO